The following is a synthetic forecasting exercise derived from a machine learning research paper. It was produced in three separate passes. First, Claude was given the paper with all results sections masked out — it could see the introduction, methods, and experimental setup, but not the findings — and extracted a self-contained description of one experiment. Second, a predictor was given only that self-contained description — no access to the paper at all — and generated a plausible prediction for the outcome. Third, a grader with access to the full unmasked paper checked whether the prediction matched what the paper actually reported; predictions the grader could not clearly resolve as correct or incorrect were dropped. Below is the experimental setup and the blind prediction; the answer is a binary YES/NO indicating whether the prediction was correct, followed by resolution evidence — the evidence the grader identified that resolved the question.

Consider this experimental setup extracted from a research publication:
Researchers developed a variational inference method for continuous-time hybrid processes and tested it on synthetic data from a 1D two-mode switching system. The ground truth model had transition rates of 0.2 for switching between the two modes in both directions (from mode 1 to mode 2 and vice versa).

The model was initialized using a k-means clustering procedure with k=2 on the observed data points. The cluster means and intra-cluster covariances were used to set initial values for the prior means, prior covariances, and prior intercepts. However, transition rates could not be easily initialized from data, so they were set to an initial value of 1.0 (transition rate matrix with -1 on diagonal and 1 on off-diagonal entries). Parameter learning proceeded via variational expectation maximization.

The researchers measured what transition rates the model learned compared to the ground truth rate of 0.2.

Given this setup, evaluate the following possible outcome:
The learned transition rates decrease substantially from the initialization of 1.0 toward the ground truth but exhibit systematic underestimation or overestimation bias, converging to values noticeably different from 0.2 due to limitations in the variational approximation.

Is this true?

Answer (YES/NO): YES